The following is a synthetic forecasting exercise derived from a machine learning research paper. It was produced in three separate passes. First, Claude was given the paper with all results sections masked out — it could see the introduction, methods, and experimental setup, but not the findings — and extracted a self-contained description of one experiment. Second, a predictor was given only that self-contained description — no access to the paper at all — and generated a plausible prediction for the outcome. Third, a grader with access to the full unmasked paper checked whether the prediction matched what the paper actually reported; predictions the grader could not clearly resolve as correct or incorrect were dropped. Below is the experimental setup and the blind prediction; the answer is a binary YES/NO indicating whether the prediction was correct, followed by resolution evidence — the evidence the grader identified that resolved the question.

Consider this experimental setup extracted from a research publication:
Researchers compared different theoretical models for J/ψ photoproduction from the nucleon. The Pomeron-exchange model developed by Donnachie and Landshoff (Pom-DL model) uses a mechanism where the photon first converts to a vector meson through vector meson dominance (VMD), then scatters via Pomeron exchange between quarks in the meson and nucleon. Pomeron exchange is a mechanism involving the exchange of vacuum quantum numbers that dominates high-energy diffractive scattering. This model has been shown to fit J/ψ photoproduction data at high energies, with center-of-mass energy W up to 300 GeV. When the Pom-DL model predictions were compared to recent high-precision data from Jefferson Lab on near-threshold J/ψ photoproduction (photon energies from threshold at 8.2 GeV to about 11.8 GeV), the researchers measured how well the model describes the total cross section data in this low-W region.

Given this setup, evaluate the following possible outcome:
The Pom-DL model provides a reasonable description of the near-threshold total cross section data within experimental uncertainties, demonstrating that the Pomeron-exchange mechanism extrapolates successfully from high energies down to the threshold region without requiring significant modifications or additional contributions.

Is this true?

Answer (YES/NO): NO